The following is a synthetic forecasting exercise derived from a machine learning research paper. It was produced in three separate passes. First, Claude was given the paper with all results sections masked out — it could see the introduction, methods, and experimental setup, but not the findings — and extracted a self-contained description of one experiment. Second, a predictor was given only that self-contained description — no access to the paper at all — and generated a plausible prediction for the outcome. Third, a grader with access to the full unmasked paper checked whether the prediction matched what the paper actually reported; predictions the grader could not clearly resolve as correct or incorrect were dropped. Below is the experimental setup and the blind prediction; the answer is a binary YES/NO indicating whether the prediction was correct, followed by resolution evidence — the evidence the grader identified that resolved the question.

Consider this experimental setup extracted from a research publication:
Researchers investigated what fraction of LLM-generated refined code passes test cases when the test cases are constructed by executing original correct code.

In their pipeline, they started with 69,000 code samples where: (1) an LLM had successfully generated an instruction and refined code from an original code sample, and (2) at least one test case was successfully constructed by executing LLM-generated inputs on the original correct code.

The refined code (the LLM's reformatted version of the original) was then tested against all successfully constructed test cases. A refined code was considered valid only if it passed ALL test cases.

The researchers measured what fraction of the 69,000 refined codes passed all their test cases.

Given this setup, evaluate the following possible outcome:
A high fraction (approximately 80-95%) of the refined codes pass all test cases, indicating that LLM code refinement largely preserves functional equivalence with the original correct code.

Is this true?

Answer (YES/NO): NO